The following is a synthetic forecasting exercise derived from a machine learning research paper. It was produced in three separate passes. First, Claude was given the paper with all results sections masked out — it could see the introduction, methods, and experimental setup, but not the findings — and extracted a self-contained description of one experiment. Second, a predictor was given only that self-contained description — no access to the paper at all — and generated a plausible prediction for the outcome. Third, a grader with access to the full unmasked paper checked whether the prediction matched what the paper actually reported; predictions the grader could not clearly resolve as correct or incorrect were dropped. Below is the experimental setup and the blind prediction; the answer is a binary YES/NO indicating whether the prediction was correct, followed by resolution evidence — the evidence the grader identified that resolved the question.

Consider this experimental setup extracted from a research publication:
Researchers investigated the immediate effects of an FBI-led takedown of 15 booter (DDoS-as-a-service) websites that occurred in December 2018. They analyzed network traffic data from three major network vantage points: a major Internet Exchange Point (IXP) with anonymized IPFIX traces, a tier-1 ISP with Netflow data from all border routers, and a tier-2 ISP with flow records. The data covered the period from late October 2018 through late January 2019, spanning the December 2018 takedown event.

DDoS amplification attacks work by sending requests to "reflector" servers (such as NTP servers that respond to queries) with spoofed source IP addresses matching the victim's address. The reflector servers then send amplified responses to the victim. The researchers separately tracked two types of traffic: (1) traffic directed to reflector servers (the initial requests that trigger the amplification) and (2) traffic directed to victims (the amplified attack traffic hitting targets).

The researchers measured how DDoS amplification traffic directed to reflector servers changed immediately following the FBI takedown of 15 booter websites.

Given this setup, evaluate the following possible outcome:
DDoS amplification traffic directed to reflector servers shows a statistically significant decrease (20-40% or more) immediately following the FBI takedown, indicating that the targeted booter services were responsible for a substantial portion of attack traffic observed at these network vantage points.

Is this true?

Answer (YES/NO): YES